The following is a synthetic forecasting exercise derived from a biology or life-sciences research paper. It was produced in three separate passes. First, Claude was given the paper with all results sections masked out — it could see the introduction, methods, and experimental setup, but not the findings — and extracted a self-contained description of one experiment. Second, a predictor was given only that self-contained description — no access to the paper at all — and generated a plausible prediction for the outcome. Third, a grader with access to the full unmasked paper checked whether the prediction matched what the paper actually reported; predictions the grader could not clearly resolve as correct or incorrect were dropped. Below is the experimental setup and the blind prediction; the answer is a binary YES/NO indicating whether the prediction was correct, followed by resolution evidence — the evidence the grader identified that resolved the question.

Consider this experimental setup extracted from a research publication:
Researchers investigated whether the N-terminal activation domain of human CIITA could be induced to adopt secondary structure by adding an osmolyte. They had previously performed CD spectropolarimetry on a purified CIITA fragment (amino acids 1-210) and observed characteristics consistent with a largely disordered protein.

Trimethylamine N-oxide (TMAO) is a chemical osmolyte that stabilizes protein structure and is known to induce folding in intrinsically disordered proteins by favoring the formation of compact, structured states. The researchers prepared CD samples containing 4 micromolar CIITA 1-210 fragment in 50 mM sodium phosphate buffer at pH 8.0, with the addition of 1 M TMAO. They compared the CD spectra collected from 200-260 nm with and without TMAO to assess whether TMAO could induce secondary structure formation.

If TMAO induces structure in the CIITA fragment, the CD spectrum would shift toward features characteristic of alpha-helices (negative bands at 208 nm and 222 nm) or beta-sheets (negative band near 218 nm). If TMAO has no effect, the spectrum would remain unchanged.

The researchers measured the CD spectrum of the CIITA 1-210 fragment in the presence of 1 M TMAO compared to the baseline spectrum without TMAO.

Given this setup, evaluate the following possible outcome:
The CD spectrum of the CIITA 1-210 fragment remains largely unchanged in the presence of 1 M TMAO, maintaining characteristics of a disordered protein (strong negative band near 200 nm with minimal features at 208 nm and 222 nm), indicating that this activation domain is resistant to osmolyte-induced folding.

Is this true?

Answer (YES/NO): YES